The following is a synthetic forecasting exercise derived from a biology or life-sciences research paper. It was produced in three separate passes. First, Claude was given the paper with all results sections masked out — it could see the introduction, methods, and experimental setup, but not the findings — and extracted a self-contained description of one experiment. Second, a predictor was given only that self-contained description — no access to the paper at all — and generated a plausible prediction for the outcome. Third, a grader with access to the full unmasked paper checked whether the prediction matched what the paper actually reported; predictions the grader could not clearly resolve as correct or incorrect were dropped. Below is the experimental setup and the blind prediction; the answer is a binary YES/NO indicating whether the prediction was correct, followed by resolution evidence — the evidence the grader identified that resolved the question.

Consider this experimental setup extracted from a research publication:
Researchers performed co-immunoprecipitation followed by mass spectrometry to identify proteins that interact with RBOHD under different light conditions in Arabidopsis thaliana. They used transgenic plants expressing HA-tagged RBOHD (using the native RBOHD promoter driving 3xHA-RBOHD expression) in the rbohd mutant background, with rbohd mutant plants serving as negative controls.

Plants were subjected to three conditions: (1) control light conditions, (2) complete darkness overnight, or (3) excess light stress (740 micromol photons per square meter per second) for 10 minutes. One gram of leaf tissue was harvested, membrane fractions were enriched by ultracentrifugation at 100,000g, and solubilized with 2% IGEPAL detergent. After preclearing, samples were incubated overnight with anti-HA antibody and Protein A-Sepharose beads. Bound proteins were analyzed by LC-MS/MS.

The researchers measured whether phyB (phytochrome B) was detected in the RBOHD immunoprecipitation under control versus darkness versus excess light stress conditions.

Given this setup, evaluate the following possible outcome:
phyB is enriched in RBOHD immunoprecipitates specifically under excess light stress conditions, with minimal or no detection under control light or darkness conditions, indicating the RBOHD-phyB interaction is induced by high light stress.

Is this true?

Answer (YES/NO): NO